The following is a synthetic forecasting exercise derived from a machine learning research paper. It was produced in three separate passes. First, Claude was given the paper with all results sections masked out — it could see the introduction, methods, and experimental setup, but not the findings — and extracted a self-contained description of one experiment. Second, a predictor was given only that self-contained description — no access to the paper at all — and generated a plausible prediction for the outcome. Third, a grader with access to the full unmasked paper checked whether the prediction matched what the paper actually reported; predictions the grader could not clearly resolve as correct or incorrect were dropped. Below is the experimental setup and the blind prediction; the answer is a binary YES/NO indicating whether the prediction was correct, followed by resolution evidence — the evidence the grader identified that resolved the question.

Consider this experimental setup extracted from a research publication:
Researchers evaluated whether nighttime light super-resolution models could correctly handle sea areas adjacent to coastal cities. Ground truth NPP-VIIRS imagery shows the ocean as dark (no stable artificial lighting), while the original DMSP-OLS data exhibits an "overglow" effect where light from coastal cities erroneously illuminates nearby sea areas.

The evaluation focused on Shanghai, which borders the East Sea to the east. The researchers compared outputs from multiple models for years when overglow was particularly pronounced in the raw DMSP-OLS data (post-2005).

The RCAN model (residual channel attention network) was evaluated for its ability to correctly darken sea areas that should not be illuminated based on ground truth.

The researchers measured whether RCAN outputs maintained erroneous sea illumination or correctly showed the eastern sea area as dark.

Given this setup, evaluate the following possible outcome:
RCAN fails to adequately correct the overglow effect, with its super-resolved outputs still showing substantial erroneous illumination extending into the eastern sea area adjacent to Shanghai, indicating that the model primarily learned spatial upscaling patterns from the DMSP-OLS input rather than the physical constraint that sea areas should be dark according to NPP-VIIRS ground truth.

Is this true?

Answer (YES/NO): NO